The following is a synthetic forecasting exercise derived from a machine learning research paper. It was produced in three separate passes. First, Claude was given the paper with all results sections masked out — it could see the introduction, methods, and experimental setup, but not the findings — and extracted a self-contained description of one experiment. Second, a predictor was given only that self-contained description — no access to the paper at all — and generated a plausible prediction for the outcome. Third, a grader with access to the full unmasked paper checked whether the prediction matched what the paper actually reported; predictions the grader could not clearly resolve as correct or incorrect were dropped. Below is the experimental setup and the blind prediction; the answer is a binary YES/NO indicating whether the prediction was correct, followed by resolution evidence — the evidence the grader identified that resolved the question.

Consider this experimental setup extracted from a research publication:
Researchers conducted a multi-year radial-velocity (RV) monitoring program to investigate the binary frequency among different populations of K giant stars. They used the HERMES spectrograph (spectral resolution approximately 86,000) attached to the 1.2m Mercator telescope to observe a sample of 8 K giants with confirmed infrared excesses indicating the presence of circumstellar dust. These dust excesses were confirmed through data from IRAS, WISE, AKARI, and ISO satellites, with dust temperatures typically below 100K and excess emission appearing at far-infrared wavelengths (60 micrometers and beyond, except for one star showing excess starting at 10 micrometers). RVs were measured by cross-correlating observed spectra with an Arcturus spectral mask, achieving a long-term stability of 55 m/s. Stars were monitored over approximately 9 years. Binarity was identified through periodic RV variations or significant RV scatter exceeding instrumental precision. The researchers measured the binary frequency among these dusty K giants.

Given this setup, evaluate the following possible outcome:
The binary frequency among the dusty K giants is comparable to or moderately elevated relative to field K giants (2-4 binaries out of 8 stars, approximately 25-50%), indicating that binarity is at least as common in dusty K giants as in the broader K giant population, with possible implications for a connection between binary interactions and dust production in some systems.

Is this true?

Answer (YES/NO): NO